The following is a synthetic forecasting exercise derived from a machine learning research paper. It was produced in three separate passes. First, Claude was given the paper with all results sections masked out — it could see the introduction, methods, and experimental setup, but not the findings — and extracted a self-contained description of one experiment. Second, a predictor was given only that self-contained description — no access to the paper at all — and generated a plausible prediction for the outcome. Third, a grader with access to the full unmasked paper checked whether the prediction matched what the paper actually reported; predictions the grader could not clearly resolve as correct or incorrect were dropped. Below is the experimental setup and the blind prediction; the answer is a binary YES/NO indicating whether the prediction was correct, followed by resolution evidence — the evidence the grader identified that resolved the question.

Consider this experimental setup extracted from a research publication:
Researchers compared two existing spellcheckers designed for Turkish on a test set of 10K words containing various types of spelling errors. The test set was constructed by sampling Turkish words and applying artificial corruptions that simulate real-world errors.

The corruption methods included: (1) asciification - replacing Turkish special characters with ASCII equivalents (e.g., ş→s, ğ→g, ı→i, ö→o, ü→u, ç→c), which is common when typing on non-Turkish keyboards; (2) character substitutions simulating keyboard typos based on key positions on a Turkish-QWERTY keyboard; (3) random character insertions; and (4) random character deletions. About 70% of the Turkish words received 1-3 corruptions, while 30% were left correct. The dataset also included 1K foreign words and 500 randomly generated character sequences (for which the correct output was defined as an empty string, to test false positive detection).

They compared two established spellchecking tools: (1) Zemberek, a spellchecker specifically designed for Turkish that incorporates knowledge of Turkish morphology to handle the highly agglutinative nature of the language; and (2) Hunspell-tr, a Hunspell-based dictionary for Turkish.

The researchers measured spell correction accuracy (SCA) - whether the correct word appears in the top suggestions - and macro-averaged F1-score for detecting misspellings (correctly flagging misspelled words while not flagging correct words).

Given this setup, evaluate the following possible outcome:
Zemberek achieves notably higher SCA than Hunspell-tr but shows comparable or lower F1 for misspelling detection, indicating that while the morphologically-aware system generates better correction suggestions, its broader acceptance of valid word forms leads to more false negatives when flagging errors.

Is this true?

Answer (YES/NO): NO